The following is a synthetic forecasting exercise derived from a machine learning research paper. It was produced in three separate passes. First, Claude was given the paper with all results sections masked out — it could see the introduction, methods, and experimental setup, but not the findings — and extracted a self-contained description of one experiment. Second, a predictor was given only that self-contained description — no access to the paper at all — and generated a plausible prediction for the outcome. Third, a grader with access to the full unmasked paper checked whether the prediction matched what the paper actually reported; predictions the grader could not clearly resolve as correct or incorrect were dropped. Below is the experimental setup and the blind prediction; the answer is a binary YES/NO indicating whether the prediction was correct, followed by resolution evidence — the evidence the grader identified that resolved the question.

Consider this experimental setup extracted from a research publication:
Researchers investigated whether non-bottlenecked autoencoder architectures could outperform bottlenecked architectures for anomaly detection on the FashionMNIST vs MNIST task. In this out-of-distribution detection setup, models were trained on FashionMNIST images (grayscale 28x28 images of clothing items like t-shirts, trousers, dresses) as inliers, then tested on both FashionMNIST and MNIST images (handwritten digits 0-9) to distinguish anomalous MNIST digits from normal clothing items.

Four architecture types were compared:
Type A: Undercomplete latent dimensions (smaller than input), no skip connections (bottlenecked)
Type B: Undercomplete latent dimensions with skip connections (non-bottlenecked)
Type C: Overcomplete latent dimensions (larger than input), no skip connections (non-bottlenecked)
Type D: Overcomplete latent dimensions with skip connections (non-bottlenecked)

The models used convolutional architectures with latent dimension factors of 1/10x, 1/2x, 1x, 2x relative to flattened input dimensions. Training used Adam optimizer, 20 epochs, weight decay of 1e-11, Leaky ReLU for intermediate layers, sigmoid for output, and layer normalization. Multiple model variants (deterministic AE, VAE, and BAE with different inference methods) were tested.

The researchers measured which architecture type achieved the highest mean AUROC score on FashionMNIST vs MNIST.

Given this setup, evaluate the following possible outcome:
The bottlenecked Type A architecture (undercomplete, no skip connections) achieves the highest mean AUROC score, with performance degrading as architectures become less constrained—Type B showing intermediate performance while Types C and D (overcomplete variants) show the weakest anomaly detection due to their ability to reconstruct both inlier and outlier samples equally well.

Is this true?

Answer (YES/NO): NO